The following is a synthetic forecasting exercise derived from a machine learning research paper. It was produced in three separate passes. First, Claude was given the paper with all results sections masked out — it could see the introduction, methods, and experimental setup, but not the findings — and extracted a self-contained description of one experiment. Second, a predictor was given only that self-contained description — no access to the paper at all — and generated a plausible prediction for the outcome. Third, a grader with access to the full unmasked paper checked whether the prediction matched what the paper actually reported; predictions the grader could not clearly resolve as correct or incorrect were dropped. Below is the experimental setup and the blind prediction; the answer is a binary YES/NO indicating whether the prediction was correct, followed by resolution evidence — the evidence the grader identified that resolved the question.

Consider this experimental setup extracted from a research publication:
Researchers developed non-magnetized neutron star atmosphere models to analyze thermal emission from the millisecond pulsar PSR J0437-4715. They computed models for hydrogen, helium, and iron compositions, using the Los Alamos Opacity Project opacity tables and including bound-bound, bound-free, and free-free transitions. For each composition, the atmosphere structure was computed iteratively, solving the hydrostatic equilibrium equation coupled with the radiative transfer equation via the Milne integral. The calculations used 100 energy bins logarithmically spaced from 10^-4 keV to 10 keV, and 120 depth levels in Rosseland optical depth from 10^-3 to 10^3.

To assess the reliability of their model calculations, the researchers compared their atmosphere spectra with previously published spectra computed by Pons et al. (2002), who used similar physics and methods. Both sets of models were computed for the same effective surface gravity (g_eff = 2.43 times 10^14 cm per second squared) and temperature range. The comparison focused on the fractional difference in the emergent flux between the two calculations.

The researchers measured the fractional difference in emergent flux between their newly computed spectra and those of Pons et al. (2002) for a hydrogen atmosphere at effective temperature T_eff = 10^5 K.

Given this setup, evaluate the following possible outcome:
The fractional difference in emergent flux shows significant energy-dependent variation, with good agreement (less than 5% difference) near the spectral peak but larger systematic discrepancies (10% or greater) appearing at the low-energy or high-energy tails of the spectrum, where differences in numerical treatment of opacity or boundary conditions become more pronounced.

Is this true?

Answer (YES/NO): NO